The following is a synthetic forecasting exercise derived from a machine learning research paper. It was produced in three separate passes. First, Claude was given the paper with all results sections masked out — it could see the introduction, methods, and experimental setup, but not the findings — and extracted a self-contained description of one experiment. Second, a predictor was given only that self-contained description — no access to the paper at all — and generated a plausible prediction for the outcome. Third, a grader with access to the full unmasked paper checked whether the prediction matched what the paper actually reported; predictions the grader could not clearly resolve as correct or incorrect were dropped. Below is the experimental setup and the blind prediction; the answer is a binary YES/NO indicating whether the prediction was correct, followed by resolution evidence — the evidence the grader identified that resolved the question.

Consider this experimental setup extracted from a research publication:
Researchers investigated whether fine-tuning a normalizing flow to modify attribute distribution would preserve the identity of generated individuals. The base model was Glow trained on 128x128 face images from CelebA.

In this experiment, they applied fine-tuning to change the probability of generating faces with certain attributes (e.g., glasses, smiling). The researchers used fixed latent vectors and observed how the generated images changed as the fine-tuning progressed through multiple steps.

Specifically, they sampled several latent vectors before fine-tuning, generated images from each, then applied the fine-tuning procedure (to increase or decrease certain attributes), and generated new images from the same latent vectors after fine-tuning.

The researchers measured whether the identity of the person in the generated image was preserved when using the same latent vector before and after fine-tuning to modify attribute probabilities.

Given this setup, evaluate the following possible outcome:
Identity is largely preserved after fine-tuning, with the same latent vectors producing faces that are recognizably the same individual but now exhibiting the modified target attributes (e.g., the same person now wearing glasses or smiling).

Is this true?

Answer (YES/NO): YES